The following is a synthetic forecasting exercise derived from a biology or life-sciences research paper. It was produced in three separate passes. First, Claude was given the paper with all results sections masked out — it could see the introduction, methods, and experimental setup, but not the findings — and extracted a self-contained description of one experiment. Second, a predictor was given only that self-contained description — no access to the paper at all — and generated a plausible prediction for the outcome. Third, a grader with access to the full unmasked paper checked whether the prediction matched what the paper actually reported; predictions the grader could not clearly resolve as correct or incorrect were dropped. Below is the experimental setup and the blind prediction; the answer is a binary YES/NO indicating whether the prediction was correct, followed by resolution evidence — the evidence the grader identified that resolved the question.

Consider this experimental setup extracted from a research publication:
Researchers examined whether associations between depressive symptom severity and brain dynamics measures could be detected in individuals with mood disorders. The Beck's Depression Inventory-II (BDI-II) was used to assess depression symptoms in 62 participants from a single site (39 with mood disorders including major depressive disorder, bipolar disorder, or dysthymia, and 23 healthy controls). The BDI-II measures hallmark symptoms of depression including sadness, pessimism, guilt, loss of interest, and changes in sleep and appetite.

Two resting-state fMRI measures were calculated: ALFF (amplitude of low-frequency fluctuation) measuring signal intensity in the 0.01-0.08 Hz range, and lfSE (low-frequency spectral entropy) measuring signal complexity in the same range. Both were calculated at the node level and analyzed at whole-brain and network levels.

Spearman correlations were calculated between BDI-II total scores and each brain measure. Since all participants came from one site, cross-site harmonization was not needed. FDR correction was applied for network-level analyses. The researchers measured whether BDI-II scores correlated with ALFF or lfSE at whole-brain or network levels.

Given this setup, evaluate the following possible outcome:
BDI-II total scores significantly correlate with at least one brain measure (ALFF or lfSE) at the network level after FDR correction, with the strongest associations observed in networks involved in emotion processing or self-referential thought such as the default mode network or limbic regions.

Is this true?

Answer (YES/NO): NO